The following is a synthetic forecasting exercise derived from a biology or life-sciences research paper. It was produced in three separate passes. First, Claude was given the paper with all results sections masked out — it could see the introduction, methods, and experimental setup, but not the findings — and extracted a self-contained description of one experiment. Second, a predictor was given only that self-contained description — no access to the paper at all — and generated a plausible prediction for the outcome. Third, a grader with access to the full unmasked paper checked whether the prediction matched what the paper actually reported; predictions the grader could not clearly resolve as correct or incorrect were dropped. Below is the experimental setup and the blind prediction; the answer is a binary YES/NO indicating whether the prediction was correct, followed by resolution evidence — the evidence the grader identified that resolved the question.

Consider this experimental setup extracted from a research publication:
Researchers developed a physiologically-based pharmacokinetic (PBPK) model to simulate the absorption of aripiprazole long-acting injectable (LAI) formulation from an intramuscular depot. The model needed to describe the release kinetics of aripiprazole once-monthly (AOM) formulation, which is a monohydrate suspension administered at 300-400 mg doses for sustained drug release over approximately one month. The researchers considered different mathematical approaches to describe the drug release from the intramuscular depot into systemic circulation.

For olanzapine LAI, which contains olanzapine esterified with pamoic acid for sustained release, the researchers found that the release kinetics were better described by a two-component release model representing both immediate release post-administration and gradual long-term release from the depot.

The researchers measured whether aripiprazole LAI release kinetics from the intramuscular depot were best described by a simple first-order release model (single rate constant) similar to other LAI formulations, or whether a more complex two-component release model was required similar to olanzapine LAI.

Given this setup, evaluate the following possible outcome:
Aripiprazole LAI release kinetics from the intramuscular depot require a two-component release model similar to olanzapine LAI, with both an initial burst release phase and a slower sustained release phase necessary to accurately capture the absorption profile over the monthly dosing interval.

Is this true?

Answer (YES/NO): NO